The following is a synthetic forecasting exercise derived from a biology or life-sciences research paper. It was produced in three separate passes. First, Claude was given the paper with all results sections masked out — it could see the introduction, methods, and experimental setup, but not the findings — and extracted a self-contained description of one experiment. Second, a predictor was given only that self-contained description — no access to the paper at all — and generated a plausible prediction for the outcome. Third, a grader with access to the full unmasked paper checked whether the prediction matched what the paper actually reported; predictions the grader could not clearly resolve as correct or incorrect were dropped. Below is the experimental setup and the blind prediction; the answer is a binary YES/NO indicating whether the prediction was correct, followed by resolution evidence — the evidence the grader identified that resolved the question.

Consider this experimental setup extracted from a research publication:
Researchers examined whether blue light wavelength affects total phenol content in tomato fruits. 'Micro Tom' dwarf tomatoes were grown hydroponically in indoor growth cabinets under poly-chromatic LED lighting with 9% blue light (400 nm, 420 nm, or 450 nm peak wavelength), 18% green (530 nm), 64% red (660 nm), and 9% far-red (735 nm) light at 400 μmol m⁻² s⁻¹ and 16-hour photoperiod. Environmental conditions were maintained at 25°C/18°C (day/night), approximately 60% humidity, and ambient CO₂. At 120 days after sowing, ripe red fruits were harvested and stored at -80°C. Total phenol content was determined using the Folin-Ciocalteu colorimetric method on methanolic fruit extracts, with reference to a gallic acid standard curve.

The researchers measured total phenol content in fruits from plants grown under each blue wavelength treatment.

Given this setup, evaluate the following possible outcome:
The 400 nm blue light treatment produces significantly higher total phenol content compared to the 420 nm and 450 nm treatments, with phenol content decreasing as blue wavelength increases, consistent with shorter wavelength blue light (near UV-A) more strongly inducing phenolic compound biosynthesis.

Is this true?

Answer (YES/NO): NO